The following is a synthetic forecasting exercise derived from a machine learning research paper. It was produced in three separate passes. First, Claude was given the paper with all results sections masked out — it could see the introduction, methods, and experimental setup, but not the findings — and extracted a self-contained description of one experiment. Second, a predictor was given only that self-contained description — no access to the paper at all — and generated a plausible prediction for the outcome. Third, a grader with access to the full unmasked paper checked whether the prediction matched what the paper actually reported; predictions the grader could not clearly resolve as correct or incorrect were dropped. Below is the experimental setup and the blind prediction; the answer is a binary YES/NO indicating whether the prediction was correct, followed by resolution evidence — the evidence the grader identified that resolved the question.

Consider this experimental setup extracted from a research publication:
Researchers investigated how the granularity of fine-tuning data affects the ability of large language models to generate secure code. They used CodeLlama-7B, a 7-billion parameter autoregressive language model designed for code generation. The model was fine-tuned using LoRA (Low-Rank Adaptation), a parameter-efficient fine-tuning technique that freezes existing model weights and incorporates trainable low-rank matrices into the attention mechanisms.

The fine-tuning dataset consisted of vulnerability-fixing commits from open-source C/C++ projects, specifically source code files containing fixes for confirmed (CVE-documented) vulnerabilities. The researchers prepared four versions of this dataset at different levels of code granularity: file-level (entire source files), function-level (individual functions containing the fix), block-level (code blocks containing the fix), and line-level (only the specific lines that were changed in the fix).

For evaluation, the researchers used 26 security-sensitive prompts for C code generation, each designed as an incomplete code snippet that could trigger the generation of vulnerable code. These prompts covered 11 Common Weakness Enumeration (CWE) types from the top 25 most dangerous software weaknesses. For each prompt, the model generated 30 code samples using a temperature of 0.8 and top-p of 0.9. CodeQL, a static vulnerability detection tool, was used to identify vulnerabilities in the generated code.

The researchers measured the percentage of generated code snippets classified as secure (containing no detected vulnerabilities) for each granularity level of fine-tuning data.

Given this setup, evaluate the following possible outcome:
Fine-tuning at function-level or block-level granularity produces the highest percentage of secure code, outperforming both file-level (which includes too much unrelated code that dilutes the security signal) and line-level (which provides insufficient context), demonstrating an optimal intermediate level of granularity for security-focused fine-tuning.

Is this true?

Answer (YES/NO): YES